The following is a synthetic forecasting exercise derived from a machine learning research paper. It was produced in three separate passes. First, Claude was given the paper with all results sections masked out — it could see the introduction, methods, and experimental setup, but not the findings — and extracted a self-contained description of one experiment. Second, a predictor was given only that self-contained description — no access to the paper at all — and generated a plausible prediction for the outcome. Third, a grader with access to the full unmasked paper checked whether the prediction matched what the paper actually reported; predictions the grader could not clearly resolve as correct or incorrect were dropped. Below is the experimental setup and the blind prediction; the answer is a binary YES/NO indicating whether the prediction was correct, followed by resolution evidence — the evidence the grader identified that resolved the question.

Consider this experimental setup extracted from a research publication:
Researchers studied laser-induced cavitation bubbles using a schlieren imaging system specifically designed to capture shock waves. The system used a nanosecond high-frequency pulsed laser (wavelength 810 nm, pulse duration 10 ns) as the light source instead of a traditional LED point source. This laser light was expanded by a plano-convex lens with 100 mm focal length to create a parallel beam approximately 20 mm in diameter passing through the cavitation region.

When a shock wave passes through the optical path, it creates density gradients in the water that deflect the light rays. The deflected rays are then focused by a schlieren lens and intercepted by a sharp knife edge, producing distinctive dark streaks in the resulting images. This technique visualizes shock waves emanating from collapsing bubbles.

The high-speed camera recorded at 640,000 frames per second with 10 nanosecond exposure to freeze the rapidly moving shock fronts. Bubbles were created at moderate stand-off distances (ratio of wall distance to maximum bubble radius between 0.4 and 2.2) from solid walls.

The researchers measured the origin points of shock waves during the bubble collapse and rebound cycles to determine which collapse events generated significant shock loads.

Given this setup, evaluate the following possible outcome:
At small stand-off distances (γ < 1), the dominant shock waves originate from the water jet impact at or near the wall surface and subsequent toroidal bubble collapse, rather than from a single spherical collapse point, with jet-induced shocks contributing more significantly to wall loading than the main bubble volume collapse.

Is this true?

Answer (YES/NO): NO